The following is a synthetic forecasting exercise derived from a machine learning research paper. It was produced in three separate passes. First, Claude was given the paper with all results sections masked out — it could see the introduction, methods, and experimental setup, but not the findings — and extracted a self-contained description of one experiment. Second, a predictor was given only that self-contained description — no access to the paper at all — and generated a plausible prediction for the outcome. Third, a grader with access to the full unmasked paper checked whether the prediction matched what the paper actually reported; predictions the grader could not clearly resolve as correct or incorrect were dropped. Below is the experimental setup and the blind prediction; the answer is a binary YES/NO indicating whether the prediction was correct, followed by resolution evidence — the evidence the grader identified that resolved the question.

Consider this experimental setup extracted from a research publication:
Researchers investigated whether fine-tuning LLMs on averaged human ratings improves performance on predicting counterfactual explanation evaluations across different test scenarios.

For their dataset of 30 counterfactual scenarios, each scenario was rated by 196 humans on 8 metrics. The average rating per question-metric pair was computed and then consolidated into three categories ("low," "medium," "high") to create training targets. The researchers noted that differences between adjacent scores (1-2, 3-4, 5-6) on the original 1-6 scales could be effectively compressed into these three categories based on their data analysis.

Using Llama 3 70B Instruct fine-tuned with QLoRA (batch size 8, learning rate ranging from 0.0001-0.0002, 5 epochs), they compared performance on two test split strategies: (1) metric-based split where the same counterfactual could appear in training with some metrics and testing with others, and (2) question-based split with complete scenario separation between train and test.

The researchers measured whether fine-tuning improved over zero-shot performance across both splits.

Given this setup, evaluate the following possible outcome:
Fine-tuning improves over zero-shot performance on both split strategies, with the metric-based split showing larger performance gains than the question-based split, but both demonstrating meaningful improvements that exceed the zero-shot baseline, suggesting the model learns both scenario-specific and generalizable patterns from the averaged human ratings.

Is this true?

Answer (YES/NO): YES